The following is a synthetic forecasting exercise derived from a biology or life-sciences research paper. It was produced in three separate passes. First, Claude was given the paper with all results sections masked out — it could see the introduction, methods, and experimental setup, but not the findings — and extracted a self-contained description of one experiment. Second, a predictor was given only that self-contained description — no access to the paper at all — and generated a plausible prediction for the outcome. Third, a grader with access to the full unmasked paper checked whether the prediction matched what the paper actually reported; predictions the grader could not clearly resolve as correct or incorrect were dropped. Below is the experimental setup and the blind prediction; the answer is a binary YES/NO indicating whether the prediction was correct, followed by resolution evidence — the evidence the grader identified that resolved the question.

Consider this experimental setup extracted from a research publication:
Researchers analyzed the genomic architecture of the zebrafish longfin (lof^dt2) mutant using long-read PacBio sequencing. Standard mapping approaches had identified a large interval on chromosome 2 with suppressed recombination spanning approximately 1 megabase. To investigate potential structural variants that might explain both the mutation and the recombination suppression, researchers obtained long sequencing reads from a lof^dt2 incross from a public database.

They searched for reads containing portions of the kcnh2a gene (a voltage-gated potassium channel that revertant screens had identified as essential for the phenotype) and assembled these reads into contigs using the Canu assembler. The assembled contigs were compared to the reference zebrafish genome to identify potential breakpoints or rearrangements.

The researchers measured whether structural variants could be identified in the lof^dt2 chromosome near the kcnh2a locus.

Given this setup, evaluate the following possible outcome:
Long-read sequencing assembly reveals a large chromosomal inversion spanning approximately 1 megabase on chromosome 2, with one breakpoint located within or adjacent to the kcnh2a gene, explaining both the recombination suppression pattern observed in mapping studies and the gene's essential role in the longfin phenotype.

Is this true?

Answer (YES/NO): YES